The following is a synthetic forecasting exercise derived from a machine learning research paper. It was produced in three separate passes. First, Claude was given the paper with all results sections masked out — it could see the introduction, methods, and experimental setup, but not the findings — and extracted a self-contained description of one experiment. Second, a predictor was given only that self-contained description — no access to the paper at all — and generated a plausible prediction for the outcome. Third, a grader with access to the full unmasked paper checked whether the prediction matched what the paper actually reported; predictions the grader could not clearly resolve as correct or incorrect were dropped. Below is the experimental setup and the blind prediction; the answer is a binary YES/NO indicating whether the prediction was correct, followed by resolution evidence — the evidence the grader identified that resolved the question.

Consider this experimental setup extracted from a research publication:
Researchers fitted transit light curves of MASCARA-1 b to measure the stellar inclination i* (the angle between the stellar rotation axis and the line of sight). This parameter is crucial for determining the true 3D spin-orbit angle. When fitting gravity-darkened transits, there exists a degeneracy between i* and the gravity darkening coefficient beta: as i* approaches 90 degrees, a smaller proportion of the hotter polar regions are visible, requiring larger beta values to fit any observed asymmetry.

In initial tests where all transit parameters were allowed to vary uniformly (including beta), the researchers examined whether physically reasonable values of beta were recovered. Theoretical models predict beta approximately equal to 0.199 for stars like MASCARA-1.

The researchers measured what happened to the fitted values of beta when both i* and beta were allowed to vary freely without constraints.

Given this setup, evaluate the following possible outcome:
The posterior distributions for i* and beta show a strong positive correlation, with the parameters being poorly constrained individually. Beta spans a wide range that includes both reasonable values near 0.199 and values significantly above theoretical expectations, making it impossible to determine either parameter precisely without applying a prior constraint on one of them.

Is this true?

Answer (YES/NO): NO